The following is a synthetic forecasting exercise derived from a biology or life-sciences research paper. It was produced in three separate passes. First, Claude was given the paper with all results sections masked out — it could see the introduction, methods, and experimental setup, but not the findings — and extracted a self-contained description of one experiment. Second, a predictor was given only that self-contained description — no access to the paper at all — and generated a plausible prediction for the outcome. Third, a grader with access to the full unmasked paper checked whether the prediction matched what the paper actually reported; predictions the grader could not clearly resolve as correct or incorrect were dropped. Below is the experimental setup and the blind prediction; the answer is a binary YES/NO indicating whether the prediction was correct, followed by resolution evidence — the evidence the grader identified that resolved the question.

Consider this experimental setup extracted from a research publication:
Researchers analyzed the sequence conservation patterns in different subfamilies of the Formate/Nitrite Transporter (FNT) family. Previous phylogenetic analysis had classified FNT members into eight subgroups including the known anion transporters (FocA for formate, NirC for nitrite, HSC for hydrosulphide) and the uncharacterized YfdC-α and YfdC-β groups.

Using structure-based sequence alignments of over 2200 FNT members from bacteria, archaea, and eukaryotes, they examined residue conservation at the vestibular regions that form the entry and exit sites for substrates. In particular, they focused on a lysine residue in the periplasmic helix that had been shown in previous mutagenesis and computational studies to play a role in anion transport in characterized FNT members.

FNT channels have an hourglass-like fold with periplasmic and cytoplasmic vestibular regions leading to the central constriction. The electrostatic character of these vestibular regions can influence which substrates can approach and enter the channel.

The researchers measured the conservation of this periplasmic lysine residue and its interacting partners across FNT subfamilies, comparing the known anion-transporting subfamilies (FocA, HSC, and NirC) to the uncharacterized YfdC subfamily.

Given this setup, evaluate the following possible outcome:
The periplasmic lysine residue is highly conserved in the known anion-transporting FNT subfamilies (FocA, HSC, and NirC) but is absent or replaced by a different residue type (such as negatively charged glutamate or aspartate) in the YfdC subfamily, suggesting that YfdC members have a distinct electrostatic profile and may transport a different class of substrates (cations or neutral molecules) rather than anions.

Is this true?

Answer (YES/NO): YES